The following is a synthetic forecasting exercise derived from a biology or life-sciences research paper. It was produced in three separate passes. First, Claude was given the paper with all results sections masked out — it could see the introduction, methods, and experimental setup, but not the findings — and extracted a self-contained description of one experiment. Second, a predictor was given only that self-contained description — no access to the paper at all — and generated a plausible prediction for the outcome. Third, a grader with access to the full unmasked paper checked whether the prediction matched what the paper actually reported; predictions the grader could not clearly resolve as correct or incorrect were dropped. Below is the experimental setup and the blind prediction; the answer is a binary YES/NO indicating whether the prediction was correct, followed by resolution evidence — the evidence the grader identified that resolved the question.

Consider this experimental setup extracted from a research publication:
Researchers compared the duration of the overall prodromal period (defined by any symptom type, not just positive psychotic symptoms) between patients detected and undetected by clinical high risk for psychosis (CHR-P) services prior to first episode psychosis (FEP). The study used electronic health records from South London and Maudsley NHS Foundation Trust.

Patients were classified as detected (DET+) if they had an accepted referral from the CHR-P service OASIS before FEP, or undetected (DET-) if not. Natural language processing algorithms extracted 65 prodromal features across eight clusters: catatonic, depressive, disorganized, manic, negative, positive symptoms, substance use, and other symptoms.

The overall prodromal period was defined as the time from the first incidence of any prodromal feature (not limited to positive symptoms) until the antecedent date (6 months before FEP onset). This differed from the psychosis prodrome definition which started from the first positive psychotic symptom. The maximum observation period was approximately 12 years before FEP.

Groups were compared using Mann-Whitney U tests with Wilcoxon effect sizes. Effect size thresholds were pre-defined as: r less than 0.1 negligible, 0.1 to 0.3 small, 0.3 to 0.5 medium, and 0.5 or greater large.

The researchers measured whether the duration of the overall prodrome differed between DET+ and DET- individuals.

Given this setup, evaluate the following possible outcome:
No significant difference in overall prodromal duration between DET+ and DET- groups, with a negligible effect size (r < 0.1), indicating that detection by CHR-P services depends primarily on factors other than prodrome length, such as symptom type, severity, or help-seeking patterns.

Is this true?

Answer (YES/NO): YES